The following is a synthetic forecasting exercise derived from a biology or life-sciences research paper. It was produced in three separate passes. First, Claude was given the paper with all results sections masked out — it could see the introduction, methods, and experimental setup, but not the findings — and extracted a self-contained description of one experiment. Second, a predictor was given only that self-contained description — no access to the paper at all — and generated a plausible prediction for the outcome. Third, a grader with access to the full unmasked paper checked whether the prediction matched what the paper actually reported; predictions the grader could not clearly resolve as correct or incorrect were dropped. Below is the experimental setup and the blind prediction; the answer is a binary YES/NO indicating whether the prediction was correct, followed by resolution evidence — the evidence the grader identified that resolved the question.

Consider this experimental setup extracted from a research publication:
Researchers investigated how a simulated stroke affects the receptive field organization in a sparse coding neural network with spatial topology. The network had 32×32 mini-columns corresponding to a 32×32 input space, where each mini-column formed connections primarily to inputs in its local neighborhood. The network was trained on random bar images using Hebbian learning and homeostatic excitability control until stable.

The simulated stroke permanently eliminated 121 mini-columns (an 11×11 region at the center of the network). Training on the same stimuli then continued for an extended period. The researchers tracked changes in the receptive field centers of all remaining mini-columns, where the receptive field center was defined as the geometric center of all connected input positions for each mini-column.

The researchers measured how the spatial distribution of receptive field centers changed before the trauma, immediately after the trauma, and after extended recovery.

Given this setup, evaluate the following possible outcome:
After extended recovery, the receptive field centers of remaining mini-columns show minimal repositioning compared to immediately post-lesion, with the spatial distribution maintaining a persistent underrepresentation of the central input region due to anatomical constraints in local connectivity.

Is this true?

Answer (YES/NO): NO